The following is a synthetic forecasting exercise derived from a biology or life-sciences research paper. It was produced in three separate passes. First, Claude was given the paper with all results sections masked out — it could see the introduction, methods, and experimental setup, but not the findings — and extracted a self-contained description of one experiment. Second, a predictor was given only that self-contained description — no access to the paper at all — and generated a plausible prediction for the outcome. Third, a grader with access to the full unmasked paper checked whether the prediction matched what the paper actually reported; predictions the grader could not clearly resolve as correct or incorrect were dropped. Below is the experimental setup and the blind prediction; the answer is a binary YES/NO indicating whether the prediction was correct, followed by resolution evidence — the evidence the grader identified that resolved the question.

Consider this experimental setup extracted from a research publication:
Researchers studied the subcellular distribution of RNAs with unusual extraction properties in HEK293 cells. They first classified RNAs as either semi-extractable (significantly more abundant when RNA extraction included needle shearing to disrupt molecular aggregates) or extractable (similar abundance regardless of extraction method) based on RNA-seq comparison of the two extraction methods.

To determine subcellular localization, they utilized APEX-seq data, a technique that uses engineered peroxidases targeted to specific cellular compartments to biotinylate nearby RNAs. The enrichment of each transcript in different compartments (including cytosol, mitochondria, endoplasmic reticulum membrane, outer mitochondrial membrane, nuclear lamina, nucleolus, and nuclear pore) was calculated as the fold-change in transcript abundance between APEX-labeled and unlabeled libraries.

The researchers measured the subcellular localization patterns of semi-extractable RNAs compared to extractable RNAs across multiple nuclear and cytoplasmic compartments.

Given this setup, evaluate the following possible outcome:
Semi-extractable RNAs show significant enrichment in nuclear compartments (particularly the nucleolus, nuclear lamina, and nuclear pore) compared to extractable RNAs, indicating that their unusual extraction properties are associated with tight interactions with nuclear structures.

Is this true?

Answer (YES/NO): NO